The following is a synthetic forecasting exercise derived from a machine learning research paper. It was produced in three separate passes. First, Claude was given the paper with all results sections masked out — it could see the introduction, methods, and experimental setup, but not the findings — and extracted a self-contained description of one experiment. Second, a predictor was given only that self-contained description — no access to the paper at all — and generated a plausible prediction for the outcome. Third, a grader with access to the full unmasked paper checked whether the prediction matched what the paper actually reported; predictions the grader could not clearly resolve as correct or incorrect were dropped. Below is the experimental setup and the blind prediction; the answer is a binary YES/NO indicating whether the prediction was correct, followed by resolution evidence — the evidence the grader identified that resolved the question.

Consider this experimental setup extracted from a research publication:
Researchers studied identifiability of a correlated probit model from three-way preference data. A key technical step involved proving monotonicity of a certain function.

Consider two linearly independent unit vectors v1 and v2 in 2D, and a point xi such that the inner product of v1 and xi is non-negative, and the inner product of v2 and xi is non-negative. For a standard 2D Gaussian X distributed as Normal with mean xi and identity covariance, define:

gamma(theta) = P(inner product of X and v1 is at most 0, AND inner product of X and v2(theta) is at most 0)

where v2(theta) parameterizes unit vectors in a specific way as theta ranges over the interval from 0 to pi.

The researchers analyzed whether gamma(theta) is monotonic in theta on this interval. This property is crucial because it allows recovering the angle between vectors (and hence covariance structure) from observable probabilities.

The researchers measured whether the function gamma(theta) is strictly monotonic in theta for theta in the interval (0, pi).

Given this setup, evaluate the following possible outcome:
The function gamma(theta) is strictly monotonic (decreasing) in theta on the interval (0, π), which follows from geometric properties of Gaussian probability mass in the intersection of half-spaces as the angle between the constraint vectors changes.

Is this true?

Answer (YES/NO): NO